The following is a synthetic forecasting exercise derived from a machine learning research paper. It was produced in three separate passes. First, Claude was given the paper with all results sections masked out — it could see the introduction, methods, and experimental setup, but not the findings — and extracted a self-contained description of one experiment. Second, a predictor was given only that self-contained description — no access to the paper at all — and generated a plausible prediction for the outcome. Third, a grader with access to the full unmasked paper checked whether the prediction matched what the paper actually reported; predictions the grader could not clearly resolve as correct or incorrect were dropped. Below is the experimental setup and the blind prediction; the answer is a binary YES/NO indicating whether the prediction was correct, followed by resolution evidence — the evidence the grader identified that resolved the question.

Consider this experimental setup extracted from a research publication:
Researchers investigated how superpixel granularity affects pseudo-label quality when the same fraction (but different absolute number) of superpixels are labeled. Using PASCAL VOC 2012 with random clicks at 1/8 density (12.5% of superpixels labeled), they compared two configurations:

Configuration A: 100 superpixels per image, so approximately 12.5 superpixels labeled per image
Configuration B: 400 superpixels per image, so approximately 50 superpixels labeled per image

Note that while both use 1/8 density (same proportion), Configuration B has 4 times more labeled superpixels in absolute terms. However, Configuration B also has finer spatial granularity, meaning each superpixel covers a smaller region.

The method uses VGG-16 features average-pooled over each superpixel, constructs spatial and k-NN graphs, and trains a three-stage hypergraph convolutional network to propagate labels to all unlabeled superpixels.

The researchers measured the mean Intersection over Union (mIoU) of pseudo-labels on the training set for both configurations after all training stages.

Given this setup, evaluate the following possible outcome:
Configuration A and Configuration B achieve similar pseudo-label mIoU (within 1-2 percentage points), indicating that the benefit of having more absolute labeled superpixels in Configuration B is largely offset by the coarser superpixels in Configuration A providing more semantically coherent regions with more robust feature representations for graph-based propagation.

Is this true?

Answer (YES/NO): NO